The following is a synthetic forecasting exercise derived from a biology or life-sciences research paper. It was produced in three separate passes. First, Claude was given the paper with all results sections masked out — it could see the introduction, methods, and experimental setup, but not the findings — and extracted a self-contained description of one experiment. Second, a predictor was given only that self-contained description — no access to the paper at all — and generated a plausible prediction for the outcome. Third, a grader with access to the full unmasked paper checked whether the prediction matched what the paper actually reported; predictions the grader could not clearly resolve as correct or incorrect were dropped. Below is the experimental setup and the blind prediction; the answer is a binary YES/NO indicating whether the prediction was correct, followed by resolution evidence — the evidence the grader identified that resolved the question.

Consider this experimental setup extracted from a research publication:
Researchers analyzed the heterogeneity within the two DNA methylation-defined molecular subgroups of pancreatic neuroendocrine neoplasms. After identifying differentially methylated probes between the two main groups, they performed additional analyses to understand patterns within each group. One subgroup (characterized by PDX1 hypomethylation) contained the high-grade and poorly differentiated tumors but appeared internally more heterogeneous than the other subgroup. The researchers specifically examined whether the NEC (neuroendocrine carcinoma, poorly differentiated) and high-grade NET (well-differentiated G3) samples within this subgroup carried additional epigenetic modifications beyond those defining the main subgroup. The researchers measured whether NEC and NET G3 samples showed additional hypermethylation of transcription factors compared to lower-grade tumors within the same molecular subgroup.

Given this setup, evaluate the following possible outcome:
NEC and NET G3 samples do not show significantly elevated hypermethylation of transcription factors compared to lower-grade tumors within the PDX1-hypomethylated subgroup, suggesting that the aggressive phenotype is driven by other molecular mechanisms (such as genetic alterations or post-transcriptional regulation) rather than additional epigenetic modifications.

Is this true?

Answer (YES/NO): NO